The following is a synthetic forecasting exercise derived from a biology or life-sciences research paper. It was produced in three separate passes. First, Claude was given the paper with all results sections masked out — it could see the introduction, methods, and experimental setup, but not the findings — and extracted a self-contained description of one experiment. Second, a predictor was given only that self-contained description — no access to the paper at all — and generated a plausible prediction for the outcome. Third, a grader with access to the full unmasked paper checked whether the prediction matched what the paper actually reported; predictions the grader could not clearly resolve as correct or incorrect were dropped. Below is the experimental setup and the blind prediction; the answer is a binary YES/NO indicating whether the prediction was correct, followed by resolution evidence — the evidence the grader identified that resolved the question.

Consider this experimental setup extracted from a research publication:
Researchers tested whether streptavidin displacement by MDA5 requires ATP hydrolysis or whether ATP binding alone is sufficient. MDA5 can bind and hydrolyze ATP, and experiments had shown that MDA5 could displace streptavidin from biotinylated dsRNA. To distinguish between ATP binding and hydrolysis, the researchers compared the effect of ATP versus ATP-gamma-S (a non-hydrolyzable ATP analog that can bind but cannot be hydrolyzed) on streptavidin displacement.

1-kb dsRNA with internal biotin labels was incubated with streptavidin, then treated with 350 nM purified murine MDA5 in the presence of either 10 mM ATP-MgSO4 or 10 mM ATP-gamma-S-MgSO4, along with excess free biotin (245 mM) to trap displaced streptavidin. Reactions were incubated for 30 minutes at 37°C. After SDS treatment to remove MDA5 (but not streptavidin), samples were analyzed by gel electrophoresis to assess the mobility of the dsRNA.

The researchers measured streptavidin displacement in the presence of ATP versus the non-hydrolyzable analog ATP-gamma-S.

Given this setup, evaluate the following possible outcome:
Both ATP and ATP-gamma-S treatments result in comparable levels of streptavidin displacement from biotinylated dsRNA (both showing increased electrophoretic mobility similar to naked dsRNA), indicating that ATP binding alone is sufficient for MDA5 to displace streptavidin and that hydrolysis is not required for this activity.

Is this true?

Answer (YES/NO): NO